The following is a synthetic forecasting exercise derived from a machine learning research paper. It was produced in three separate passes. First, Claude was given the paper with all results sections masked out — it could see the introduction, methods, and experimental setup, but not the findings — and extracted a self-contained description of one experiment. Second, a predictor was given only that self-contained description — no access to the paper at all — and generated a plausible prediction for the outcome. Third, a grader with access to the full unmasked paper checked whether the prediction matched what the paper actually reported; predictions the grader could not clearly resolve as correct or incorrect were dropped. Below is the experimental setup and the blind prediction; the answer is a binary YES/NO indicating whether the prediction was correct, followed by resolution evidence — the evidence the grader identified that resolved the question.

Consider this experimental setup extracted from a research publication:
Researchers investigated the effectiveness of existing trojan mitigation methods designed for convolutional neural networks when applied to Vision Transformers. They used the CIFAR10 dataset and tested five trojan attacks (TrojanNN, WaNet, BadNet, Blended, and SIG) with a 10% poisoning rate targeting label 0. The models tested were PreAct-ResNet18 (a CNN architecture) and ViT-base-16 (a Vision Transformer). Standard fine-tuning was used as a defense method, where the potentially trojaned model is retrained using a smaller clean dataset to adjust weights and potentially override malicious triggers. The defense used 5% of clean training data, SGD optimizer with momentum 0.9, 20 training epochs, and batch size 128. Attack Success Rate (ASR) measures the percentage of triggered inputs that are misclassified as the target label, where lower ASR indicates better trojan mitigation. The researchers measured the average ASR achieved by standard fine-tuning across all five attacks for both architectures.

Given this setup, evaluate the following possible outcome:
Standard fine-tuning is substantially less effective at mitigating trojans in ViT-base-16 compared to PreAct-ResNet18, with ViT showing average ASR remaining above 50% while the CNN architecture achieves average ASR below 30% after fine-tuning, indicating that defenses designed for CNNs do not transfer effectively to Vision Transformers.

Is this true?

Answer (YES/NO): NO